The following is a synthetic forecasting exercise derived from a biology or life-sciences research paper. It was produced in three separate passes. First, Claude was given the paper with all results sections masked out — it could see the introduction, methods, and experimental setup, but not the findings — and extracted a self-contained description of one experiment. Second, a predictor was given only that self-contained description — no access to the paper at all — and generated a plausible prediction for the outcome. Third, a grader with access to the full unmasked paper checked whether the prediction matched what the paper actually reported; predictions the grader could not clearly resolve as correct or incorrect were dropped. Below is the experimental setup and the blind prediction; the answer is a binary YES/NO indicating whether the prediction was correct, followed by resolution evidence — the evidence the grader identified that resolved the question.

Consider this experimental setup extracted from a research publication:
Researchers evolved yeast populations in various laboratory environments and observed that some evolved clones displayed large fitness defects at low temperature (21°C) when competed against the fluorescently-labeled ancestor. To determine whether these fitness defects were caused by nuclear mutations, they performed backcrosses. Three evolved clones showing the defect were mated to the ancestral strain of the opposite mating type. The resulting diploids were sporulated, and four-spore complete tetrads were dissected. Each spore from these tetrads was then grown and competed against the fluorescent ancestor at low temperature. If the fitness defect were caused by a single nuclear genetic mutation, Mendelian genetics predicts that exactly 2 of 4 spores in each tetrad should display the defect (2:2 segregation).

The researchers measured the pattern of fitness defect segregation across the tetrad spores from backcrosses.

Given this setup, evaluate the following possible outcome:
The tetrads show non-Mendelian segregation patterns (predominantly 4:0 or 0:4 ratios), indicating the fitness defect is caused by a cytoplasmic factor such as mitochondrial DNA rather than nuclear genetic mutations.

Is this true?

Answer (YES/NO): NO